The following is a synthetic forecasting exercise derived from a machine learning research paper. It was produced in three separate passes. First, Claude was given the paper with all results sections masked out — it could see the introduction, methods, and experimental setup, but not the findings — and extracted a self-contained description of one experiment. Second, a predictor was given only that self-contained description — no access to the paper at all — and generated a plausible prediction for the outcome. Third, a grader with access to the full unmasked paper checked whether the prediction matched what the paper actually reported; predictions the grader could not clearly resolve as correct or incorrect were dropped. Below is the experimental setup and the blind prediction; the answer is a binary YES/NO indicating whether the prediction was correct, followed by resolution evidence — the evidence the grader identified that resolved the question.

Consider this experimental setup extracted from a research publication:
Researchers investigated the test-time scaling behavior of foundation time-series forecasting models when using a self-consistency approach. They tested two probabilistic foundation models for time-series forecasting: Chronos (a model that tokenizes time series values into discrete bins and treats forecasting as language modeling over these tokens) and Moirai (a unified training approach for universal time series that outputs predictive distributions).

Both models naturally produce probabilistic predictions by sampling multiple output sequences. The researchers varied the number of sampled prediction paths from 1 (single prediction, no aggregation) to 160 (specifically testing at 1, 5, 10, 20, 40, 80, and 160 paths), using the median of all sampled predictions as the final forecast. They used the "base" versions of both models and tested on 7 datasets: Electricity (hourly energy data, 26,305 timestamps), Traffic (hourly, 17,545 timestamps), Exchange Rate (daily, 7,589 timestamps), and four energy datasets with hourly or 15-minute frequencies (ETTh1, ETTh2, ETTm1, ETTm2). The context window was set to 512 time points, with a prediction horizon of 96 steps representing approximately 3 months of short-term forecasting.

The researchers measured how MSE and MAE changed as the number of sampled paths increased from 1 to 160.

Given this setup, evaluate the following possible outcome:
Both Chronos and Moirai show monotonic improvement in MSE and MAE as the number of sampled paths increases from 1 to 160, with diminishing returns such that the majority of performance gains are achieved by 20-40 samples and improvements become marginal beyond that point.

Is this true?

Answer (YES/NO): NO